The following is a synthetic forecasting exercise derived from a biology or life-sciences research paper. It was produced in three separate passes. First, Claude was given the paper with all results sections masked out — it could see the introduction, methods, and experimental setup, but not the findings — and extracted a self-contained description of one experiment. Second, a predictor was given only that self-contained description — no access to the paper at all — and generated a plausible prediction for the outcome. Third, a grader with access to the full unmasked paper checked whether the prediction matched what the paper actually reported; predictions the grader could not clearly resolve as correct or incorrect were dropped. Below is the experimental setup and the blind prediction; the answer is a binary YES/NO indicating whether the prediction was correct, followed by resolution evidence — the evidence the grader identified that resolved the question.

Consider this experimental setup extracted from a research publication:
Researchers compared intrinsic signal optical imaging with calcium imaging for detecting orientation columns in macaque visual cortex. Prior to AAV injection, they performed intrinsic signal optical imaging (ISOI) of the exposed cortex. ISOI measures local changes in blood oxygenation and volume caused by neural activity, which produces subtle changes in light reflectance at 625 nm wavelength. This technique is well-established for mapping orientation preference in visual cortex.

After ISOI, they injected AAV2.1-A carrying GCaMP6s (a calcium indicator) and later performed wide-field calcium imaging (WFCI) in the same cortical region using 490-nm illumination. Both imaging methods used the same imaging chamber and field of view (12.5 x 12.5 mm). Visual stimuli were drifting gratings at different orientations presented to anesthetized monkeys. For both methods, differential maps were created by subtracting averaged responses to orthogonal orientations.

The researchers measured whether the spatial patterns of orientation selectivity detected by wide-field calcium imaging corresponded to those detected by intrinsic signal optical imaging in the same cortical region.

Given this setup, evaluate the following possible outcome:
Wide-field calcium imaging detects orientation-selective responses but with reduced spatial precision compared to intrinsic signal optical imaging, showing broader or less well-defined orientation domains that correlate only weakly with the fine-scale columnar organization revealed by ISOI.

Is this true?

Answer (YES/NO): NO